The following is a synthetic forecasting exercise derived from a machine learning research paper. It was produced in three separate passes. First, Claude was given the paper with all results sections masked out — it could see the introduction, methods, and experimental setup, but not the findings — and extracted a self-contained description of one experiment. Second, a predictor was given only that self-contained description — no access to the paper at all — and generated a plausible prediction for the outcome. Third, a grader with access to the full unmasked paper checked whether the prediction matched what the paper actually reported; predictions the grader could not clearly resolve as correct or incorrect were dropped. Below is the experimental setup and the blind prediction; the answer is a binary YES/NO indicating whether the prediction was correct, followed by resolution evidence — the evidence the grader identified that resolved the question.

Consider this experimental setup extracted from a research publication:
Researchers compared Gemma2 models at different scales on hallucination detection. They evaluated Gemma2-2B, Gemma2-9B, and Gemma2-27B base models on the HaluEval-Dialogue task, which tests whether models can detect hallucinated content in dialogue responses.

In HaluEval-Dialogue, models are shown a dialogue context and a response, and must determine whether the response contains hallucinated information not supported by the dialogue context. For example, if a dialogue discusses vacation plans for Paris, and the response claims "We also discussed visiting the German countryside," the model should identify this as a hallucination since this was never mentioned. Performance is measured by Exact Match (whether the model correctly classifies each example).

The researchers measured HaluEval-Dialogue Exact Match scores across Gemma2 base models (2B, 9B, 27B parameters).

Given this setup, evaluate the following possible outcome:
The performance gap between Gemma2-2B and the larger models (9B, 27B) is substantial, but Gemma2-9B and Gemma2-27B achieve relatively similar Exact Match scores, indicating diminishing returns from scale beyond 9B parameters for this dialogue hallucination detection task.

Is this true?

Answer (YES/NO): NO